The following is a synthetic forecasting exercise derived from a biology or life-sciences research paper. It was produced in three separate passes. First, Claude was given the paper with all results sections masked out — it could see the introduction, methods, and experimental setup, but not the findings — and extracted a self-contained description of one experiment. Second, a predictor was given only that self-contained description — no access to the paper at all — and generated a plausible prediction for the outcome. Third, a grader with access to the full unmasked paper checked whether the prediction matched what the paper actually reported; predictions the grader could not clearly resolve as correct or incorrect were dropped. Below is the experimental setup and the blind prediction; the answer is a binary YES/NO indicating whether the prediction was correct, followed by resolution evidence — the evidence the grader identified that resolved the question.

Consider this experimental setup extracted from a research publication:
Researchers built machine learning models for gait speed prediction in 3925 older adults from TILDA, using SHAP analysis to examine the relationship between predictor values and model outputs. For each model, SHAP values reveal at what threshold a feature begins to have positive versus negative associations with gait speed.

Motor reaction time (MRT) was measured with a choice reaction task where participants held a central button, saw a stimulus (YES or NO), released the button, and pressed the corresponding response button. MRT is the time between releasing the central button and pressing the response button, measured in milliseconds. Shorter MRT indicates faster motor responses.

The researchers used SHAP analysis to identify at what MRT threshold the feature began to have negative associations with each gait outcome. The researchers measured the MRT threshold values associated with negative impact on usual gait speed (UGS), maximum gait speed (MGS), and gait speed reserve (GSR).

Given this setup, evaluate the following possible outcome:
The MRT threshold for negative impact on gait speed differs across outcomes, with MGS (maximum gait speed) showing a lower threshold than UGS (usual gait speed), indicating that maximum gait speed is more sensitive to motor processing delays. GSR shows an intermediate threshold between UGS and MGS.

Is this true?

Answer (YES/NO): NO